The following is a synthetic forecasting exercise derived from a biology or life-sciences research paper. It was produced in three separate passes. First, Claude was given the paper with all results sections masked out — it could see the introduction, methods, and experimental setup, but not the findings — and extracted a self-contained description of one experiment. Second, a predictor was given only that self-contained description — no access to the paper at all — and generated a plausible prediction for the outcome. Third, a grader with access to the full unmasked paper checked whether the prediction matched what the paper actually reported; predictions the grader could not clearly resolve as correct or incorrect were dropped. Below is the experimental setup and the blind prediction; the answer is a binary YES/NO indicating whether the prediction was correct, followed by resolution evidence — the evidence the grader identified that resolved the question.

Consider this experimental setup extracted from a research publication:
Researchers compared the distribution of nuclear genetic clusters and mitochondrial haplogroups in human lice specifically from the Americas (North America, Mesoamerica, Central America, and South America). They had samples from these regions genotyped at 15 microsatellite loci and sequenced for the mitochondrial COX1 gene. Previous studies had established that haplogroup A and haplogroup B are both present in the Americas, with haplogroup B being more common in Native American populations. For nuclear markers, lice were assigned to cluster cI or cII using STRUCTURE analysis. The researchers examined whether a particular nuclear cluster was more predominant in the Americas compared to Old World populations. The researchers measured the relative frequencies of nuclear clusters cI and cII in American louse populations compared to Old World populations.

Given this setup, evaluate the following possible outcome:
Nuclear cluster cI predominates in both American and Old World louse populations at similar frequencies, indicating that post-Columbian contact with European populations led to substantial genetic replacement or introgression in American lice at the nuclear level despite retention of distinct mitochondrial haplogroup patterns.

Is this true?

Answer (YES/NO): NO